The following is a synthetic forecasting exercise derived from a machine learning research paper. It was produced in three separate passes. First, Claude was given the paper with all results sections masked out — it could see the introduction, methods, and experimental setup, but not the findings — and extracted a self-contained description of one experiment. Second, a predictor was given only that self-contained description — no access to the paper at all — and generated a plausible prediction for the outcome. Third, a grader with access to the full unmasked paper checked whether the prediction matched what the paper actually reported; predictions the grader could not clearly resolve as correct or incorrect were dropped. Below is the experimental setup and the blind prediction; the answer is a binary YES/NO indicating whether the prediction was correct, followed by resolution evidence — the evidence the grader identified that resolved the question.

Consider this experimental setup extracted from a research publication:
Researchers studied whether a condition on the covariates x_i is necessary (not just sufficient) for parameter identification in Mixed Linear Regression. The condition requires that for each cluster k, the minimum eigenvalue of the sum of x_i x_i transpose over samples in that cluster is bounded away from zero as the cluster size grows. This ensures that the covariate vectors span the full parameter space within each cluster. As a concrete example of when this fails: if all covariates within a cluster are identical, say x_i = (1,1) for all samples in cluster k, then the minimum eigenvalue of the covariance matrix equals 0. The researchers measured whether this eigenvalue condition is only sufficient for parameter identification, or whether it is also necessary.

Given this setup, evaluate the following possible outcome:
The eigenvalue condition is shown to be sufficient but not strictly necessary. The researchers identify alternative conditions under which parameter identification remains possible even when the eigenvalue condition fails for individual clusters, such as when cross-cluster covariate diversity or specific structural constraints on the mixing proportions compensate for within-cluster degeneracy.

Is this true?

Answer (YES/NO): NO